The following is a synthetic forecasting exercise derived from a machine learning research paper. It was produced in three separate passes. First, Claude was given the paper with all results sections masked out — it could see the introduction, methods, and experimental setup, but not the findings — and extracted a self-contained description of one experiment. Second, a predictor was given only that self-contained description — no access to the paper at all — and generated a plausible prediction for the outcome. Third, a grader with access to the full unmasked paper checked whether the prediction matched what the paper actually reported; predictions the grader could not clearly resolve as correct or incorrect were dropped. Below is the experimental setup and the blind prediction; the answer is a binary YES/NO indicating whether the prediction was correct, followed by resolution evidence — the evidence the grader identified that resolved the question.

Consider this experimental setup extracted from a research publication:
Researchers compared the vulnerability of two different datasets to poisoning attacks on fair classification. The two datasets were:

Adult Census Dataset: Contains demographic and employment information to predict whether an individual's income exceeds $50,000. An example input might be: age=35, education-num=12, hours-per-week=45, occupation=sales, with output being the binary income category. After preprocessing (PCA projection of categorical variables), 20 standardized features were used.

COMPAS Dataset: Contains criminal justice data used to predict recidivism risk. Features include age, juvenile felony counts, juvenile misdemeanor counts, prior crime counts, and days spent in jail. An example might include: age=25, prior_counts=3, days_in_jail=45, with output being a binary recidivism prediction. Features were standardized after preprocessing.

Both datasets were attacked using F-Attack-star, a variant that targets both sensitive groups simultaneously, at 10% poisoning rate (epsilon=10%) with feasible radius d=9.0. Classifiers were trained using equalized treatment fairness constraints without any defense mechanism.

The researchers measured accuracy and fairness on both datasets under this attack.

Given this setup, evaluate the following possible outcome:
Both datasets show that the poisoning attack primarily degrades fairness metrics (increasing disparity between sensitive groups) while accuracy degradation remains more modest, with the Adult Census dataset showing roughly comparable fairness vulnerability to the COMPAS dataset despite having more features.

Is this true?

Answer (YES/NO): NO